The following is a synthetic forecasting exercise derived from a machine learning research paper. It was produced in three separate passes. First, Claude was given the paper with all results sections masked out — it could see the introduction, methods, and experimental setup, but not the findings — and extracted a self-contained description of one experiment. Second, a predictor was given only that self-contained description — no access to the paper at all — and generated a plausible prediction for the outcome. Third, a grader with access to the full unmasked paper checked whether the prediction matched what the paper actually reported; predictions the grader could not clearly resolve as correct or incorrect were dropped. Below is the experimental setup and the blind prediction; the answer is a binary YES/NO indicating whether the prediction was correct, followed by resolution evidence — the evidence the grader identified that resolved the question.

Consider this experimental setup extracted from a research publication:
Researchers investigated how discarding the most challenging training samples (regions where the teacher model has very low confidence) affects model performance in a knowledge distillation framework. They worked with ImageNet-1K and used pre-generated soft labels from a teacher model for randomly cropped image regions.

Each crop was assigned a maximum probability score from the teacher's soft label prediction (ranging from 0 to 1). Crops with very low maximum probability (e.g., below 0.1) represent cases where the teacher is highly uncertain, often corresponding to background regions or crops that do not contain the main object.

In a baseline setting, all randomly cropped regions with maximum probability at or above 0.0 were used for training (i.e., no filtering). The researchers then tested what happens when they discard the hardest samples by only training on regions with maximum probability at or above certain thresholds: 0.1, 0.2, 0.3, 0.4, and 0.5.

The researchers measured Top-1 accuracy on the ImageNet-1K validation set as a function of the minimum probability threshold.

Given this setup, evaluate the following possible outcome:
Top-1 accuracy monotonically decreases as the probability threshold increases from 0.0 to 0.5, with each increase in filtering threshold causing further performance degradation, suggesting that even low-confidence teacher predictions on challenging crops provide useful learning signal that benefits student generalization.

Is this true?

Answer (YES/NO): NO